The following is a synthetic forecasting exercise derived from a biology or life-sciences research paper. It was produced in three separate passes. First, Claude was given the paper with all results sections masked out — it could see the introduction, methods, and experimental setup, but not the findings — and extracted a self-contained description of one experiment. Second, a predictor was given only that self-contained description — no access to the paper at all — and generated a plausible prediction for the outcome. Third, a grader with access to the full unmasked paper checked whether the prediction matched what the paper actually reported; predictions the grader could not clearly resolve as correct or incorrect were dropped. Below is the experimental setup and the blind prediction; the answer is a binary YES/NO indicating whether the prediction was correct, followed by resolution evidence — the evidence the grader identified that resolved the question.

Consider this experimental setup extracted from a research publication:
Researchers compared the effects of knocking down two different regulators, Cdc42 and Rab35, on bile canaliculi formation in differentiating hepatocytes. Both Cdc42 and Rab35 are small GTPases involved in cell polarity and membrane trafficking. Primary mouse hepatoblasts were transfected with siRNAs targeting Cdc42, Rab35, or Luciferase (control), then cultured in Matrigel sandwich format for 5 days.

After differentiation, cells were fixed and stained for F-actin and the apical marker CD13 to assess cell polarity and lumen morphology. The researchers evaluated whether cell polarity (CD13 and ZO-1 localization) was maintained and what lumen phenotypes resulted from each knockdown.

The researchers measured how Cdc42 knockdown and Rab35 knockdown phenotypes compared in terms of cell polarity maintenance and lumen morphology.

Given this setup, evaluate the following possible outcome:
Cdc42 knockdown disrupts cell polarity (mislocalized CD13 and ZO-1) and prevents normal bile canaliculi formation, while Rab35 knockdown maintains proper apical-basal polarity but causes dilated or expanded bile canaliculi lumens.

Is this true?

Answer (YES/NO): NO